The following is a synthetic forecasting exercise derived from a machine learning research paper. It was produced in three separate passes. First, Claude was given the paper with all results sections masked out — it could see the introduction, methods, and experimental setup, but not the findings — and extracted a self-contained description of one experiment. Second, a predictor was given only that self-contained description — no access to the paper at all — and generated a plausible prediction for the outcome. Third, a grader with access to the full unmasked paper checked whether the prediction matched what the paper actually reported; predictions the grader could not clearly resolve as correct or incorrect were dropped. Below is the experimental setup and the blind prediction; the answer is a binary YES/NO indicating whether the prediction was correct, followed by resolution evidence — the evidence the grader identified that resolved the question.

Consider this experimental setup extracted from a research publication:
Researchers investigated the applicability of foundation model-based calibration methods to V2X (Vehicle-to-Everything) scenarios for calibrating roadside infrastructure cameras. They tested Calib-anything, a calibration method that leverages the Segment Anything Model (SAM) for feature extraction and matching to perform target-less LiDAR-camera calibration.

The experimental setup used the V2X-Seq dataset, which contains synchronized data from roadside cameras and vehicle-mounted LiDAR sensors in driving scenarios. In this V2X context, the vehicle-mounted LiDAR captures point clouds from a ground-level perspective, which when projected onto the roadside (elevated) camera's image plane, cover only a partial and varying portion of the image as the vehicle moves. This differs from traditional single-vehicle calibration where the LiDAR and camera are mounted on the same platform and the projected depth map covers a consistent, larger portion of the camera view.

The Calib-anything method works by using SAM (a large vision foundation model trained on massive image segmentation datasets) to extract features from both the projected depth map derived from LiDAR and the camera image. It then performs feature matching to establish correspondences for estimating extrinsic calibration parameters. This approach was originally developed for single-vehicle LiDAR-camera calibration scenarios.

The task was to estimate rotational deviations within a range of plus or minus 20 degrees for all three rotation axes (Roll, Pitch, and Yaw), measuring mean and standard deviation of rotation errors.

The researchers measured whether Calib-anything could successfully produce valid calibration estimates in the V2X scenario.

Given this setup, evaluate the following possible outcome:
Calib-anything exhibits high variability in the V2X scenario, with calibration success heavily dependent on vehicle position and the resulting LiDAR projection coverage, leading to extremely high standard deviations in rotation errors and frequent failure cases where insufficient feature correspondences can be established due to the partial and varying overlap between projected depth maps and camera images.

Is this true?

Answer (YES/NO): NO